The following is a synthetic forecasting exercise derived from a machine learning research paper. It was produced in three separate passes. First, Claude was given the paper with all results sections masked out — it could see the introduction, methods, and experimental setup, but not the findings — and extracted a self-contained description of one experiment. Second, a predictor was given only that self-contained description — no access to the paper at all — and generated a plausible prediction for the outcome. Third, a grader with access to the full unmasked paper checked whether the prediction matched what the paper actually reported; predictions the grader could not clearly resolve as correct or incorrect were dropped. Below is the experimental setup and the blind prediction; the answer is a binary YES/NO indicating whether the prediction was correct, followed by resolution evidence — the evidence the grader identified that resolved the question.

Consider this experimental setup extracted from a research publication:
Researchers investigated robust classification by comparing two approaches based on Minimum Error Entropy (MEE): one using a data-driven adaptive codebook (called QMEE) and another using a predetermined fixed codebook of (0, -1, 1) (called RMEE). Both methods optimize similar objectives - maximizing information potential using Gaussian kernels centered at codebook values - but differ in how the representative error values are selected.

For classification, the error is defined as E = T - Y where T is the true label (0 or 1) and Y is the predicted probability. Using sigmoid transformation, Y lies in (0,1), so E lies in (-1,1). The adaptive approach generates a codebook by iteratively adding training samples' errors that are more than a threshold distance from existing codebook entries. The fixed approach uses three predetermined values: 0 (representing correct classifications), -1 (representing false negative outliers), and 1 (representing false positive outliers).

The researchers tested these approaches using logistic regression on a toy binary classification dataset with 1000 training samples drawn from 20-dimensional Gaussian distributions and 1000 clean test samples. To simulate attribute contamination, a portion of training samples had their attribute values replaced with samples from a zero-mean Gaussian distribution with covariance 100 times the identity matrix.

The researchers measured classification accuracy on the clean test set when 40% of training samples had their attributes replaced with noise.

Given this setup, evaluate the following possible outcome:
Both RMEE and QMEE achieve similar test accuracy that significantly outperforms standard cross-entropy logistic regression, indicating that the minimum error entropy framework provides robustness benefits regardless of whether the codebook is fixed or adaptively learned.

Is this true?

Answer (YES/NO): NO